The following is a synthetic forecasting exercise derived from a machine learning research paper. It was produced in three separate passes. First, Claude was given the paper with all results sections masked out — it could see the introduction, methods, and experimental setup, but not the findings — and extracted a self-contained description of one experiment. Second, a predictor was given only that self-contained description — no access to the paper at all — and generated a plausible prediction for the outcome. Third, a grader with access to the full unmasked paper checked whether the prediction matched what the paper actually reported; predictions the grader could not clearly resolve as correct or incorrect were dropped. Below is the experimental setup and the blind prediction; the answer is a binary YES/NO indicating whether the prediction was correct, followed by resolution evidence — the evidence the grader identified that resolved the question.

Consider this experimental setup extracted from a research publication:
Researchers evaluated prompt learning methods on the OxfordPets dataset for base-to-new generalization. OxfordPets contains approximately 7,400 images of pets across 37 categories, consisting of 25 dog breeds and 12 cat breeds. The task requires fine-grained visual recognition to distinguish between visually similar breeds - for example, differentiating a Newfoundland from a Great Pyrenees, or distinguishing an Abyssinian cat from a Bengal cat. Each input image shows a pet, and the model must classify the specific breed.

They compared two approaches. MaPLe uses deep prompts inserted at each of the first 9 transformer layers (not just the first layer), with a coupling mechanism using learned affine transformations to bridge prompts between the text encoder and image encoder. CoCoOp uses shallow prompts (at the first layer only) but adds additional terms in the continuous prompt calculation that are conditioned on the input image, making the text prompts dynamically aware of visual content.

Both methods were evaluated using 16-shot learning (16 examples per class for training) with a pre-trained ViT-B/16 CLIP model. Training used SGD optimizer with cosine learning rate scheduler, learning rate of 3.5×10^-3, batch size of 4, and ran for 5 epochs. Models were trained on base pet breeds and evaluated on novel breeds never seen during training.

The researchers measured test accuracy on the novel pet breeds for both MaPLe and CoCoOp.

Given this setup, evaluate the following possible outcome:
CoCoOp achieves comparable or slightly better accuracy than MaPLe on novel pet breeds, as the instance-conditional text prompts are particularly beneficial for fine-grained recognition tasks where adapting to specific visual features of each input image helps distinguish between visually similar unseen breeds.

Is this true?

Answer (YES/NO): YES